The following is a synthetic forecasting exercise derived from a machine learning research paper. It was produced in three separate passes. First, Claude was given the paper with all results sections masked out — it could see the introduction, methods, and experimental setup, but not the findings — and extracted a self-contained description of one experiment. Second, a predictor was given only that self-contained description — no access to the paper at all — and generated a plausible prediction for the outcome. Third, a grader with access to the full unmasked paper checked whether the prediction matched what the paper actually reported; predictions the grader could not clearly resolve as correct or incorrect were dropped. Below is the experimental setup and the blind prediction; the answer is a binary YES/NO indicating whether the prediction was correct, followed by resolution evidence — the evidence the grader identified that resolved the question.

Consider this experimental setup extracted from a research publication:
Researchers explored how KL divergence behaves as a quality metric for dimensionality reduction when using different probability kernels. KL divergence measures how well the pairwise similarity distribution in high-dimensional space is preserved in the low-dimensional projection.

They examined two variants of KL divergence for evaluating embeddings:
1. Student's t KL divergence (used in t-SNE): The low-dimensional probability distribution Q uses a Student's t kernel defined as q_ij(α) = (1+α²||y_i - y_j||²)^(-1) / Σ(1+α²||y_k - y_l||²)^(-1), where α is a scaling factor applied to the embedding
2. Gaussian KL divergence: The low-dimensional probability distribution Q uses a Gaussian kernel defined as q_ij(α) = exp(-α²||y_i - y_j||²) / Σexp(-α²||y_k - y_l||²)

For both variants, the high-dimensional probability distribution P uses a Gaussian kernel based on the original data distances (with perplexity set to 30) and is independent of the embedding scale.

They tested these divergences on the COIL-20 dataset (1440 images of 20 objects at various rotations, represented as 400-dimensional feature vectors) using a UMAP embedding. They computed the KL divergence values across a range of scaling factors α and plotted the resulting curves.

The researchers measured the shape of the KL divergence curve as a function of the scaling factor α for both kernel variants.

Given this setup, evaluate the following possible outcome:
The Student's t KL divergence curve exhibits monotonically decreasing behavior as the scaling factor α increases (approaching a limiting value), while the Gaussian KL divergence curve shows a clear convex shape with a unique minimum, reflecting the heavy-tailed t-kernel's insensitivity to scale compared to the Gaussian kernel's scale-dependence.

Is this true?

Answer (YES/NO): NO